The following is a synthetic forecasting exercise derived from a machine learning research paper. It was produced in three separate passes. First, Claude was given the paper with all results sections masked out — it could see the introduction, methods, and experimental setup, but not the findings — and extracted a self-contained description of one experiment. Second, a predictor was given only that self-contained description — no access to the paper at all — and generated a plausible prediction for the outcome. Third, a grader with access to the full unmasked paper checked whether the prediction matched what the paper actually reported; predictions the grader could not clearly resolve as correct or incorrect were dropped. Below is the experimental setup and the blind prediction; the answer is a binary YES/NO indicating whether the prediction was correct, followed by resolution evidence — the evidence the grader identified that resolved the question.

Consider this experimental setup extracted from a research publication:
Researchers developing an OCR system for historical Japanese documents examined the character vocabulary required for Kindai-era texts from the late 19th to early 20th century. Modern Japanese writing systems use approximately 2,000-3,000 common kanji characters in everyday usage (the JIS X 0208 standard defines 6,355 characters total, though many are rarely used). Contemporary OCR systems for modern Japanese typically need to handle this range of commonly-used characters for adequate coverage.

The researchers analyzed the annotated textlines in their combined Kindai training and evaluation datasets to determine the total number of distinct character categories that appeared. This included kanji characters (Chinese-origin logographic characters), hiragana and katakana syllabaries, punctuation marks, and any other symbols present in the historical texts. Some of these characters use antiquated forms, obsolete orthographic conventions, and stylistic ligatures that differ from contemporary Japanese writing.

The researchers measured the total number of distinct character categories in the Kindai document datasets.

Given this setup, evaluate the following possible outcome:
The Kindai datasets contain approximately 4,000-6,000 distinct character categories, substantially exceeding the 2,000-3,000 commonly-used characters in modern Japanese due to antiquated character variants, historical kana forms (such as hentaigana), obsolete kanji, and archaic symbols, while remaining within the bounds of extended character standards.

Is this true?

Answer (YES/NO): YES